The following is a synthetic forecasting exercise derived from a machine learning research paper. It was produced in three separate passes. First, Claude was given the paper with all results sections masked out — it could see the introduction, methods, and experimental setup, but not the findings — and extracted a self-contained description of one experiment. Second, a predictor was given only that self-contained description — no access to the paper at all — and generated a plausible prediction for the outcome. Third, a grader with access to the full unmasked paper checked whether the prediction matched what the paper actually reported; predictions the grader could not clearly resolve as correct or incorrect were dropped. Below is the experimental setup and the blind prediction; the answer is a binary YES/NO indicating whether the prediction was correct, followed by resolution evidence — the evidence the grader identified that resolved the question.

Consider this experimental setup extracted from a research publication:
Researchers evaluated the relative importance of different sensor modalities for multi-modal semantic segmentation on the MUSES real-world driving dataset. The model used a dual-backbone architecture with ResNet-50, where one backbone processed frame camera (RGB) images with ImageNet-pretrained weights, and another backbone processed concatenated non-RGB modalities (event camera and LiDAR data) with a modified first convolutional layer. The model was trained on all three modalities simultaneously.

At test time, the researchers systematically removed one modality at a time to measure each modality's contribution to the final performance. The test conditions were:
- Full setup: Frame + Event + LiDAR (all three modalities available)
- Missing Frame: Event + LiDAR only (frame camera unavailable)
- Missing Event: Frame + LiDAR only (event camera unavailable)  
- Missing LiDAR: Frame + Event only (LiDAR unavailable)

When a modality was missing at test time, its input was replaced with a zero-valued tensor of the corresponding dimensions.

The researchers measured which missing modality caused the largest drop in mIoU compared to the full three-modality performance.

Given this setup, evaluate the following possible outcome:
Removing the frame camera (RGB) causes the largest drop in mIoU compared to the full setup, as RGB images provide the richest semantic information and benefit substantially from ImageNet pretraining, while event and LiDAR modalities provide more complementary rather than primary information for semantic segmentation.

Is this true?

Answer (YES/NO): YES